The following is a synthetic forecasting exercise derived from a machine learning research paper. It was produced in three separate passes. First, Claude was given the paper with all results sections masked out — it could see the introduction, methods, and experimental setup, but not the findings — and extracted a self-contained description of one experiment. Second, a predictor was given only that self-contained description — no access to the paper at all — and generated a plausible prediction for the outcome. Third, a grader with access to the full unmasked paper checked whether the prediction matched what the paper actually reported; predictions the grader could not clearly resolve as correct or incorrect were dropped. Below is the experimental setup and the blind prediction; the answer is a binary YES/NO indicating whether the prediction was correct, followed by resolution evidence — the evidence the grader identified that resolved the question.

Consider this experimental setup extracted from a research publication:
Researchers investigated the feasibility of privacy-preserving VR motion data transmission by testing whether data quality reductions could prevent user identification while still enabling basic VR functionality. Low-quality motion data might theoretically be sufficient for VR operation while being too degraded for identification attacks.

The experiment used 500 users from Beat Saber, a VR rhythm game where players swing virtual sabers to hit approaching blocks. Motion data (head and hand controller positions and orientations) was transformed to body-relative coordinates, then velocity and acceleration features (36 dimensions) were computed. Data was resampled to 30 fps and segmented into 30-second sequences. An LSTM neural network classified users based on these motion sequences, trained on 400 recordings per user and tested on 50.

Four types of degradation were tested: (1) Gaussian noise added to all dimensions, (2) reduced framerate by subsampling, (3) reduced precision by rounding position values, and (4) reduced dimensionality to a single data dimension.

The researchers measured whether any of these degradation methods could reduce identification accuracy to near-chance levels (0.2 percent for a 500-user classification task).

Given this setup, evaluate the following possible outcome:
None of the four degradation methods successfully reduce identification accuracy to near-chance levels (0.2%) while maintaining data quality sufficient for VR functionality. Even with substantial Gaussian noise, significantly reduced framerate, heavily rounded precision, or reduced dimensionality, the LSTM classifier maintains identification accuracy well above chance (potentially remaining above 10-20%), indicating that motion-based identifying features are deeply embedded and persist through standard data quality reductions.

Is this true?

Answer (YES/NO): NO